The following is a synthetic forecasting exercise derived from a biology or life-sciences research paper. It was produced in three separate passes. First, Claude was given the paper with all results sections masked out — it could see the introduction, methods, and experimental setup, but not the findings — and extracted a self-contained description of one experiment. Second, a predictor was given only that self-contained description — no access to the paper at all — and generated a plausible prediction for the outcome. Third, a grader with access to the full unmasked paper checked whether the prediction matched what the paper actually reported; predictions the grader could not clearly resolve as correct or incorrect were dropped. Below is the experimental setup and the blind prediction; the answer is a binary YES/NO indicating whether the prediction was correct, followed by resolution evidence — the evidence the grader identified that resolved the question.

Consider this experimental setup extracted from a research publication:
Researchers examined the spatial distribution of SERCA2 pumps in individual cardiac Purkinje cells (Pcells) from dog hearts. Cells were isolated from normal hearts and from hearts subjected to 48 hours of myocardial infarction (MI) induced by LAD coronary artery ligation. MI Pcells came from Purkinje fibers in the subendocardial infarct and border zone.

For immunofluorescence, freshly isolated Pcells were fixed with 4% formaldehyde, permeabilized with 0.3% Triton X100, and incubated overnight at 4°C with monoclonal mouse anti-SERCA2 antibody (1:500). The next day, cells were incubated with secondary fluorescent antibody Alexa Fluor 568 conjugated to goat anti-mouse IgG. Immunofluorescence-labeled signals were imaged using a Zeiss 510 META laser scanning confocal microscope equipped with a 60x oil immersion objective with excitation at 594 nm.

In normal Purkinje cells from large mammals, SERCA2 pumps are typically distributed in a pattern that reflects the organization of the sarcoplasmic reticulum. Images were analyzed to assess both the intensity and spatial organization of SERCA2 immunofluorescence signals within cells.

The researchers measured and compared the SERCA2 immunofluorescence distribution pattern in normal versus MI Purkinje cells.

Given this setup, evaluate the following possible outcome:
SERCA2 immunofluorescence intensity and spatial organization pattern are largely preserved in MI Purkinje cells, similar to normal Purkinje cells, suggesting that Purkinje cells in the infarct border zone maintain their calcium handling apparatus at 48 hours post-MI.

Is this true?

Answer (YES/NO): NO